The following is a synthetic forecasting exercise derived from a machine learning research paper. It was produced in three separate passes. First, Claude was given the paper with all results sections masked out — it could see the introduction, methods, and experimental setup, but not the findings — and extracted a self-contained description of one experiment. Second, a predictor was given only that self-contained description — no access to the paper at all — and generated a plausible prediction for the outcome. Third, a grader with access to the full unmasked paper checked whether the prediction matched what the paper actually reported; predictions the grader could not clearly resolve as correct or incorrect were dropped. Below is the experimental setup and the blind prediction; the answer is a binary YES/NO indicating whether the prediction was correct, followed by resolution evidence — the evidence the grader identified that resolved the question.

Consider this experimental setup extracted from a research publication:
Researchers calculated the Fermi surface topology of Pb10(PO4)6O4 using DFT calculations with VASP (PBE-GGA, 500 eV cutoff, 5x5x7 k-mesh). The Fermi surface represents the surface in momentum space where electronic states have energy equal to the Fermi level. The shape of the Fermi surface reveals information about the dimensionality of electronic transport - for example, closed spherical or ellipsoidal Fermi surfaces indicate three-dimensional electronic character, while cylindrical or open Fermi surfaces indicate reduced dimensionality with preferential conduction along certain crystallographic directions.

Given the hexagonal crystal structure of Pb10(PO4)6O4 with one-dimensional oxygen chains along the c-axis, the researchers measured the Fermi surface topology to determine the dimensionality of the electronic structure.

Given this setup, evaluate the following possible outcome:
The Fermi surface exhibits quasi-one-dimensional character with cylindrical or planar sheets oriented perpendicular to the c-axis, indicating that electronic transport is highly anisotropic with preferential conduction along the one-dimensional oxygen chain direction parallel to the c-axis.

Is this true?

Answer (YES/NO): YES